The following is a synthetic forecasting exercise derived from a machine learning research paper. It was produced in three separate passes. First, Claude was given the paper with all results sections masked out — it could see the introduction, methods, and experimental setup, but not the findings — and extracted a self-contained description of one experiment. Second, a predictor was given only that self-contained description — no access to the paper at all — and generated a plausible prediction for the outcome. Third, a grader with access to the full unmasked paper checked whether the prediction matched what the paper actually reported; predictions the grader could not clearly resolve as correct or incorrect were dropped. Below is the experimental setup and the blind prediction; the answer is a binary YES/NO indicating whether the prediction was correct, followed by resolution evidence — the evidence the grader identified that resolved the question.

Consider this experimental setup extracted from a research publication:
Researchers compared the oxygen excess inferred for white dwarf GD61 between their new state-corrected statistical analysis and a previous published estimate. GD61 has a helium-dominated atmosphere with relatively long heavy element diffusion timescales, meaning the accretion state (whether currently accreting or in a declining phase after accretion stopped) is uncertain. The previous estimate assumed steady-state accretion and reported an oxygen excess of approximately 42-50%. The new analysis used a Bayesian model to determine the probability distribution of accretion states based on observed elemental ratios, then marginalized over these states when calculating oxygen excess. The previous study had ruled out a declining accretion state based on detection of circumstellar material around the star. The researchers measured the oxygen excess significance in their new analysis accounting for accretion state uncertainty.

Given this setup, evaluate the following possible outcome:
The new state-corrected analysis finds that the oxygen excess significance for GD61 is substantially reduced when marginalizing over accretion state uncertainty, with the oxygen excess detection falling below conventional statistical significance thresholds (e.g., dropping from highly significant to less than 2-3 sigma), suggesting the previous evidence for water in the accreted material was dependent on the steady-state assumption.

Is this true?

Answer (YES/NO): YES